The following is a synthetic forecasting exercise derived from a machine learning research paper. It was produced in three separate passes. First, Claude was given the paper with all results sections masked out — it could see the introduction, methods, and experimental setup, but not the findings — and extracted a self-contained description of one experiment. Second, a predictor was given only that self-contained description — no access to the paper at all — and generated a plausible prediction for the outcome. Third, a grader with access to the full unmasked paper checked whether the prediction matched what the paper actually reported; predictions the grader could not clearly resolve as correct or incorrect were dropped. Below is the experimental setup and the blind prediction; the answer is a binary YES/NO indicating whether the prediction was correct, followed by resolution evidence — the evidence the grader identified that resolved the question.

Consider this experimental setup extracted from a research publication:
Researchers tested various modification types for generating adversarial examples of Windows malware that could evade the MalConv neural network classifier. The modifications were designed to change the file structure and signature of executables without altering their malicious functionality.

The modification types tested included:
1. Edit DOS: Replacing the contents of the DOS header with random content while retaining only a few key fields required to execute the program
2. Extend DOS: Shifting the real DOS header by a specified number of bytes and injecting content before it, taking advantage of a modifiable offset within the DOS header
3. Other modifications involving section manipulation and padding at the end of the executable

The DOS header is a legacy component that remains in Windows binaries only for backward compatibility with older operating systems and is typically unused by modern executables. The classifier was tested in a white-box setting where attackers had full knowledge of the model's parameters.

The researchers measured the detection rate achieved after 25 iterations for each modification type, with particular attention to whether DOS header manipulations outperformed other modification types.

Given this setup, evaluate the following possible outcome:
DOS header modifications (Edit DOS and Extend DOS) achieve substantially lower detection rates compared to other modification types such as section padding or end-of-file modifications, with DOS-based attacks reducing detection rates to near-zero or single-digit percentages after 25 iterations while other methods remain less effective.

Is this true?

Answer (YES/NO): NO